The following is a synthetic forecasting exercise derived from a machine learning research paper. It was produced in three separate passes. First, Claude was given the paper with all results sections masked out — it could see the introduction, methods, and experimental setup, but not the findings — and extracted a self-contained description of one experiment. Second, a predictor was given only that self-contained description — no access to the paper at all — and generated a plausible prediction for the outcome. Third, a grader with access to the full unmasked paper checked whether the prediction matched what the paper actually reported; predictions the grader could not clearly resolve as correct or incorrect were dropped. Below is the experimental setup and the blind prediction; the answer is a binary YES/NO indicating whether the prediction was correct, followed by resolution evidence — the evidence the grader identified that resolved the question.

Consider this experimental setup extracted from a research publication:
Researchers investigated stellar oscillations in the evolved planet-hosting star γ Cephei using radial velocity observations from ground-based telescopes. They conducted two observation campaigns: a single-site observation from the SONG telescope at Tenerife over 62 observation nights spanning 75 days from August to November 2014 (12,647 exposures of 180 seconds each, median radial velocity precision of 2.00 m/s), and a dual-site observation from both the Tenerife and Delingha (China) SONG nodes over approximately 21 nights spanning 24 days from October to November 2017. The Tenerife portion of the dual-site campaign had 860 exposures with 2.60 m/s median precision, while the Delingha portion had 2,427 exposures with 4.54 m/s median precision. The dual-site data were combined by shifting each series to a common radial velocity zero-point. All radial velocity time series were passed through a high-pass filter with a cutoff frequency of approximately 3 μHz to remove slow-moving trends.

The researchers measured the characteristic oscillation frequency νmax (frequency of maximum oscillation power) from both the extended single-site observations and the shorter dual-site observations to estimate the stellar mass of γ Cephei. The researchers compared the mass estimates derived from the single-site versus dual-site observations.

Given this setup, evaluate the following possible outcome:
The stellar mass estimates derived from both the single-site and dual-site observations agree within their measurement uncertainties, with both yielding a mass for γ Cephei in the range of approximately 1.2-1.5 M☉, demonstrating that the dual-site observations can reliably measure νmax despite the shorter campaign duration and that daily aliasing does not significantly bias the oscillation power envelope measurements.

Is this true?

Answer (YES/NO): NO